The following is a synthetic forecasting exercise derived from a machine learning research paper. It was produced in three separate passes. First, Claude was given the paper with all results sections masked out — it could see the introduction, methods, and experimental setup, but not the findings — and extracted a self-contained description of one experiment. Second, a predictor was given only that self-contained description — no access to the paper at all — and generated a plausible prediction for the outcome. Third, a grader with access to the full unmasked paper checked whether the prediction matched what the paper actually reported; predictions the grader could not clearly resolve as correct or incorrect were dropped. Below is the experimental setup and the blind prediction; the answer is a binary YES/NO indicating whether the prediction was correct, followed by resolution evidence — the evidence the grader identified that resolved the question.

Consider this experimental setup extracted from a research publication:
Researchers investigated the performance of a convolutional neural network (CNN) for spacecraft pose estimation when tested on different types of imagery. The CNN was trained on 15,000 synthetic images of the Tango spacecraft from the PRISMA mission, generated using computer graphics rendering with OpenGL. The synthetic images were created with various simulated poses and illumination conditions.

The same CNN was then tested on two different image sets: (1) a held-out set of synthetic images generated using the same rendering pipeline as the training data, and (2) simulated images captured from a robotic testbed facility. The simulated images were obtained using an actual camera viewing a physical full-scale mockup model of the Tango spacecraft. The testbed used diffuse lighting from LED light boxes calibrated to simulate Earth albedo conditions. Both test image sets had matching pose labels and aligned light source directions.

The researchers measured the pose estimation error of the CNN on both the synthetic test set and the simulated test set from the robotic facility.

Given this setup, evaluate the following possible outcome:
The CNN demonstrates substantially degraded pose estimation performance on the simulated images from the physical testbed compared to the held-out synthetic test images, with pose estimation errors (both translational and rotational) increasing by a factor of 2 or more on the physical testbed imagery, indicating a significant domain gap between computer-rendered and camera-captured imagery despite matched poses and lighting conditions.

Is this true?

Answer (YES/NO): YES